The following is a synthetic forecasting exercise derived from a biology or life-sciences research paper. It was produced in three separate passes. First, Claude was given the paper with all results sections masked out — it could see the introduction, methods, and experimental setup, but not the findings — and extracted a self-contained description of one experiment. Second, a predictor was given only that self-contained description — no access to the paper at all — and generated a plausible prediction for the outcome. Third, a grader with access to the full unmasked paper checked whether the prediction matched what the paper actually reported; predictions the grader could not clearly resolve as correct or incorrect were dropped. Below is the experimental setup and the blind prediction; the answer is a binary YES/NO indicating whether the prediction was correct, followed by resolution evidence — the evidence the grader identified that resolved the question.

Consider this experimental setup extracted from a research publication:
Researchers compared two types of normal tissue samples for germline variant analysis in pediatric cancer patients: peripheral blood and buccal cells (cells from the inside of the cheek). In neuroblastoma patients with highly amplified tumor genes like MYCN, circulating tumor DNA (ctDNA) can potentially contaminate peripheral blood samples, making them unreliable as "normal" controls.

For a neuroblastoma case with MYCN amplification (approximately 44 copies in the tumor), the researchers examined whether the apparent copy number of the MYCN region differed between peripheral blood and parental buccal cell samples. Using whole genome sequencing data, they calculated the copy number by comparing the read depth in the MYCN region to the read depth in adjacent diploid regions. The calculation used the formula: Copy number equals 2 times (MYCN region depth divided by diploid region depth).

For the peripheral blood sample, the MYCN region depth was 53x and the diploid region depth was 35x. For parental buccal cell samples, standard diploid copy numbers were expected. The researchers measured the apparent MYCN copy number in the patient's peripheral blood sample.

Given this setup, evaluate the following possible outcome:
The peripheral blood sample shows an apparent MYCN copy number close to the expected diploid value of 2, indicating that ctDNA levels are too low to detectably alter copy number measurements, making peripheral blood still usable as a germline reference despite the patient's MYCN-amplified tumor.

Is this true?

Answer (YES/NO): NO